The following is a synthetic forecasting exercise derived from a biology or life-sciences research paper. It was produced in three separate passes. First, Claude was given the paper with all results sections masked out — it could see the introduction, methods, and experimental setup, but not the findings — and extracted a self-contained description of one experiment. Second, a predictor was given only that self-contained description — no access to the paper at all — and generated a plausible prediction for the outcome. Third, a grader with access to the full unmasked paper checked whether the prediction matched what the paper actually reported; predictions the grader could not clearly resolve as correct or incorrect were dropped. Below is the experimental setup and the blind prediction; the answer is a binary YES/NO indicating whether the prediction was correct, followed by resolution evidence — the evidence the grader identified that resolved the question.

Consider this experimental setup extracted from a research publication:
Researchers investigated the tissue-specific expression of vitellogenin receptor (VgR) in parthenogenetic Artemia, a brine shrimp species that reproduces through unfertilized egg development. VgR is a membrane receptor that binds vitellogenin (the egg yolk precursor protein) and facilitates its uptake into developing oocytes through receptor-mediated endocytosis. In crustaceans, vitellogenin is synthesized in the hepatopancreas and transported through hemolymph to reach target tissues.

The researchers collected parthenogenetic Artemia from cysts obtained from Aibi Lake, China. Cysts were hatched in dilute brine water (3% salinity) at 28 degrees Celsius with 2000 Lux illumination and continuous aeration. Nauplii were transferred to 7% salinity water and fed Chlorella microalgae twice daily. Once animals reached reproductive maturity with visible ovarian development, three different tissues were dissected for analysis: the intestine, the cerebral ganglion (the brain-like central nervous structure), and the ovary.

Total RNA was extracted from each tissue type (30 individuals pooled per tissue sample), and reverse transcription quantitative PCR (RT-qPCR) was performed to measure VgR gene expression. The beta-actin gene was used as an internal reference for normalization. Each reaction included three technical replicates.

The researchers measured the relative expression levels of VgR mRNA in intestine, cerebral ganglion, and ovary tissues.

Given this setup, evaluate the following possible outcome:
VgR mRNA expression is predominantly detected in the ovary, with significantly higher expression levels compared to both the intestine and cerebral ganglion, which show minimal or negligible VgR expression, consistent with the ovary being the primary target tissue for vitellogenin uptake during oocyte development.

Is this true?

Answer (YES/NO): YES